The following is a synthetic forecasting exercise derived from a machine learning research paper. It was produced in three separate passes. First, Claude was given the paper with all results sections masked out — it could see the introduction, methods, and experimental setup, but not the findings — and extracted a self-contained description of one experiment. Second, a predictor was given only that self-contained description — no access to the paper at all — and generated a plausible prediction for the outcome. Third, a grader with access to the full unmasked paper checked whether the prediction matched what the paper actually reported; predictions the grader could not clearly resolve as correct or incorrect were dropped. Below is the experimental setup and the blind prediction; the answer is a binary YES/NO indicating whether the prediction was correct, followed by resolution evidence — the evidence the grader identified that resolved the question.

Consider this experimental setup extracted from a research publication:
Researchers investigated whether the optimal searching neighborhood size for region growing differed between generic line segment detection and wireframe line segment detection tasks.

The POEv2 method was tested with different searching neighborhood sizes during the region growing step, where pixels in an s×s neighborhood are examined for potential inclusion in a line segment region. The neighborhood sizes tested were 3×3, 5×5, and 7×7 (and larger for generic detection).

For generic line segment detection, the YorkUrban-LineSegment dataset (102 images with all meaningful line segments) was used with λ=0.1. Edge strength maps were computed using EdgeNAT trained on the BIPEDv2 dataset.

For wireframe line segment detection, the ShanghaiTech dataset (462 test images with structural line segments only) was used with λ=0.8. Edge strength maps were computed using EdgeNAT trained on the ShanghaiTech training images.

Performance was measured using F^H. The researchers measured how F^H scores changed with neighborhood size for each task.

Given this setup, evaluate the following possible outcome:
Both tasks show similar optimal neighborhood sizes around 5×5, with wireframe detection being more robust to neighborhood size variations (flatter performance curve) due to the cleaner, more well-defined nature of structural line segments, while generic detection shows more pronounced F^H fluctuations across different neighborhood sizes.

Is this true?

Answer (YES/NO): NO